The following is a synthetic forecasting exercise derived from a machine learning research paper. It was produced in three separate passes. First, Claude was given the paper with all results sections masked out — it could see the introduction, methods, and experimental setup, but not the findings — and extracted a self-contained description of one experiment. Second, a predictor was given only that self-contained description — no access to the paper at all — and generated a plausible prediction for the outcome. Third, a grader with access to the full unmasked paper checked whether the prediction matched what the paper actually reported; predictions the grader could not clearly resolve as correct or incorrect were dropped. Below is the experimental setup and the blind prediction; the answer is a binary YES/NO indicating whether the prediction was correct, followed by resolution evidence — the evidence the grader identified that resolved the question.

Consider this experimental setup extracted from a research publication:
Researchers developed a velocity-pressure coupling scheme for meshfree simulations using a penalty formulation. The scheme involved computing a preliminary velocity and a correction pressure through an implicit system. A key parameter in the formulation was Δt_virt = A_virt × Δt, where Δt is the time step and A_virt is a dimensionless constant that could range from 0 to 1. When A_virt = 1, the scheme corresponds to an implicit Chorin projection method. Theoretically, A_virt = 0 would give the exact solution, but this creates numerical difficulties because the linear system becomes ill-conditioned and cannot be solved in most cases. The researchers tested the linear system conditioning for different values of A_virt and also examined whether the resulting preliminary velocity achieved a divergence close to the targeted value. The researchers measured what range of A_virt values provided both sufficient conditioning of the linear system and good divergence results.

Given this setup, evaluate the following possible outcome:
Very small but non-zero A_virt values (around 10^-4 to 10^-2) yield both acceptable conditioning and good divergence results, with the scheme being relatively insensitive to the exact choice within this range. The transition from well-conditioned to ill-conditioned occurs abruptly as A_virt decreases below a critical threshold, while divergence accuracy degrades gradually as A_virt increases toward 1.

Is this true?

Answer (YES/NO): NO